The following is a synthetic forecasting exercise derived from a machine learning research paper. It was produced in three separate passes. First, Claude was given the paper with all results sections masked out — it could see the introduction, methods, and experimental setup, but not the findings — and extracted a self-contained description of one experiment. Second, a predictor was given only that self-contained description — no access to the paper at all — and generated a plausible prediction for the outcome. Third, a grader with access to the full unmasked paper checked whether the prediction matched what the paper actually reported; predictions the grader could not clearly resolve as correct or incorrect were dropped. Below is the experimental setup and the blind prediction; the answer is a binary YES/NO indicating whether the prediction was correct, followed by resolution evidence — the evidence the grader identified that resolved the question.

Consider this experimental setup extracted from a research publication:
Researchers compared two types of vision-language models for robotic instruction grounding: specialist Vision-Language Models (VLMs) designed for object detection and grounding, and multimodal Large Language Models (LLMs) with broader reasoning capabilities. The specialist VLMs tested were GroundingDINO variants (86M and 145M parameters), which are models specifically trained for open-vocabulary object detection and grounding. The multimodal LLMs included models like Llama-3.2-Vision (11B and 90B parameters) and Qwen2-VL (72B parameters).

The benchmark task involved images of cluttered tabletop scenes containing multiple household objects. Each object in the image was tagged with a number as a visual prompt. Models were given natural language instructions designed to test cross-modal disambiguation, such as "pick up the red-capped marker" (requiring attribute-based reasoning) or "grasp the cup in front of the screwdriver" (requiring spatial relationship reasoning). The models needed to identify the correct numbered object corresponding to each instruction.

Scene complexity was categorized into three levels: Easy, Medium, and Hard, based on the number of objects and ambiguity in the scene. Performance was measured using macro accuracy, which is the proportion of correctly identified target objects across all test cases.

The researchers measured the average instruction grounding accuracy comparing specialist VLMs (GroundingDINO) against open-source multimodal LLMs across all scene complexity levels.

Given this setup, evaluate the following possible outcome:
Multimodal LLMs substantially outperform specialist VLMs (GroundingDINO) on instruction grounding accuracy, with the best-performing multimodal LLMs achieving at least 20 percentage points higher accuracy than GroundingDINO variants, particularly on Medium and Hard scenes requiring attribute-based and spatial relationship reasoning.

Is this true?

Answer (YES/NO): YES